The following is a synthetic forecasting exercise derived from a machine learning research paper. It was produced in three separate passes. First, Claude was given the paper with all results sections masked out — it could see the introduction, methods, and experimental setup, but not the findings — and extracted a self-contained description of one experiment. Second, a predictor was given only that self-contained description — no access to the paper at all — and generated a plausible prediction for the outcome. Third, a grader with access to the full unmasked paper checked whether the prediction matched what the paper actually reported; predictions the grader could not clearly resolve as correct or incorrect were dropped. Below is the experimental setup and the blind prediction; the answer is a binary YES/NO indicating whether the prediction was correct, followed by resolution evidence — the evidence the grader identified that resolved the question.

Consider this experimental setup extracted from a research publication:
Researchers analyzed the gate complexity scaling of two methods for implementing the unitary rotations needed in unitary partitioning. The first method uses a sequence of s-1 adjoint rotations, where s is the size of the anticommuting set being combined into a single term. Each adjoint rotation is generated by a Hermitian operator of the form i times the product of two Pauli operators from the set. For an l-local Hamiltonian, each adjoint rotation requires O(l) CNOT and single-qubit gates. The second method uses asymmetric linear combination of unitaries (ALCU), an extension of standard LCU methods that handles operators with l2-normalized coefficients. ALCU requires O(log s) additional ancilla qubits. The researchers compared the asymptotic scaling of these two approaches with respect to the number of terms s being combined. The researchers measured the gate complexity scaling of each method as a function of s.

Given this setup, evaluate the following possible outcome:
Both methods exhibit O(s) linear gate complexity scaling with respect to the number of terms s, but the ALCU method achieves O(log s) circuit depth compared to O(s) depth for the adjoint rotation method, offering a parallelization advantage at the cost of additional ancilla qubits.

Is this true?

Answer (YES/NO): NO